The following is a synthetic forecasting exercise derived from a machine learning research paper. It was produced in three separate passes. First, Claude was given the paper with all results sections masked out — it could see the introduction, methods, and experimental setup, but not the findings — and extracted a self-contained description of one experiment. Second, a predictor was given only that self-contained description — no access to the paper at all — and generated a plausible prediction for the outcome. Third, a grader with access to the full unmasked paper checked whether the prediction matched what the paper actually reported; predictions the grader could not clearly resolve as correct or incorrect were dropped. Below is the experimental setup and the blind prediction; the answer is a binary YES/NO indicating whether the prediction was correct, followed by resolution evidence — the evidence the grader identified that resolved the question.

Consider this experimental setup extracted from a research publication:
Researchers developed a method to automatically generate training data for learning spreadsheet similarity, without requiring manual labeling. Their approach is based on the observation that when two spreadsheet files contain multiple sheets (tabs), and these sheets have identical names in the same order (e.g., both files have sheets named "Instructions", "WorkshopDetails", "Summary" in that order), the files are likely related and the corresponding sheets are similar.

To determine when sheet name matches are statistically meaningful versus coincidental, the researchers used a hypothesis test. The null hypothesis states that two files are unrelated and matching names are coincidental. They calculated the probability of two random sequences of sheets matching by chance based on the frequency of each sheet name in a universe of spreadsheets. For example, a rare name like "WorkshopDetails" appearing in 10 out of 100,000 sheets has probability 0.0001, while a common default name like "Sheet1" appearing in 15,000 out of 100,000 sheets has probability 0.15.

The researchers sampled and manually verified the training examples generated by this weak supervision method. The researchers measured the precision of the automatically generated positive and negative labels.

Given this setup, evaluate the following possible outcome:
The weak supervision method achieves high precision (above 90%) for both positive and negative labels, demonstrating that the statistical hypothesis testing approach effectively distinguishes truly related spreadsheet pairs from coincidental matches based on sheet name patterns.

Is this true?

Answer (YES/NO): YES